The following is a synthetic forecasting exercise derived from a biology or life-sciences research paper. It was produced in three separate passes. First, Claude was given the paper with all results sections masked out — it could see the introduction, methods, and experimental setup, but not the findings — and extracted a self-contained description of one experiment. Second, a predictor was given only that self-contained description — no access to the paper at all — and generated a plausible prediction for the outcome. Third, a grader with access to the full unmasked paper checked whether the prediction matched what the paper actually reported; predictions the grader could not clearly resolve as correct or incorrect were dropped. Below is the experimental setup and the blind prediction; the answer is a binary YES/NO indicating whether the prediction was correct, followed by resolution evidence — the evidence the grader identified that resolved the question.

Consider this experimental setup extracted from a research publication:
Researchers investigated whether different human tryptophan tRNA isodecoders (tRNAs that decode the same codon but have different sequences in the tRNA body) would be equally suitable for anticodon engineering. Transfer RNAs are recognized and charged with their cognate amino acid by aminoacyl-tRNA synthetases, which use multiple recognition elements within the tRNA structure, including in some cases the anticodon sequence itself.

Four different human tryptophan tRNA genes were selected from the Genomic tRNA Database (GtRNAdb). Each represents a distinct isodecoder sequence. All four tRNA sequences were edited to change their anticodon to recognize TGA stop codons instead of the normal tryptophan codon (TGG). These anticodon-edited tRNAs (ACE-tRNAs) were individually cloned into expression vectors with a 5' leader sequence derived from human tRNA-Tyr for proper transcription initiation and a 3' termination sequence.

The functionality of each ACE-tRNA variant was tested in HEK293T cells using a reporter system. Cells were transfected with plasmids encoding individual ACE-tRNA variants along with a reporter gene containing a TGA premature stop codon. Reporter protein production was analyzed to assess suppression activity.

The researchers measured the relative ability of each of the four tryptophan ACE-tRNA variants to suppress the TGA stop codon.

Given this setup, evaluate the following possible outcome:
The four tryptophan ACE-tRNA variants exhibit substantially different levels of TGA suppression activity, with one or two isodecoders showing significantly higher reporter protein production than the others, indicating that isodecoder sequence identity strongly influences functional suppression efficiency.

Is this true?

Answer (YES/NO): YES